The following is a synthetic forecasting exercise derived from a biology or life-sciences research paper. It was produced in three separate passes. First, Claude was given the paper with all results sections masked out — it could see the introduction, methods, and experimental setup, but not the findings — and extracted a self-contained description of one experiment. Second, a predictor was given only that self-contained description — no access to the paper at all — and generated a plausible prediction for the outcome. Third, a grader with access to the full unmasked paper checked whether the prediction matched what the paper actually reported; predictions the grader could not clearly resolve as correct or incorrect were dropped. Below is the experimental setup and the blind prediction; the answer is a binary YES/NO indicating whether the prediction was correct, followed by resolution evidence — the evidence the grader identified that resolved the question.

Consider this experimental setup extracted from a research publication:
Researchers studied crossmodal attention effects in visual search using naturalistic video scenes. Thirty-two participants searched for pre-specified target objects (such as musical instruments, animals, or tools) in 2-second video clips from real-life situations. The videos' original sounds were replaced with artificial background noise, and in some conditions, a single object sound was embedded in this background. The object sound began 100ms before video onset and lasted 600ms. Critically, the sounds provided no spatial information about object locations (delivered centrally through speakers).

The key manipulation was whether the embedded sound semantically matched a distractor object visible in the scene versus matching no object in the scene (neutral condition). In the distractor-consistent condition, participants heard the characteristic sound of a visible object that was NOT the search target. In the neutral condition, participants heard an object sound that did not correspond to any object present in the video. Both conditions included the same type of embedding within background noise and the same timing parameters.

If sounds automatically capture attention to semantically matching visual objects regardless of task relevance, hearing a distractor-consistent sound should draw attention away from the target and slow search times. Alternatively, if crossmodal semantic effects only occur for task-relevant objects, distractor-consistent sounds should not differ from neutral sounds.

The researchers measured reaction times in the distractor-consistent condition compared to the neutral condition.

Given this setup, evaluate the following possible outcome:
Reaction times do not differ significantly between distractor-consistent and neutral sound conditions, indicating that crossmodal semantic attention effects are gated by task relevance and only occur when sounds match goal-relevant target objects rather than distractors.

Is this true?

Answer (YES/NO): YES